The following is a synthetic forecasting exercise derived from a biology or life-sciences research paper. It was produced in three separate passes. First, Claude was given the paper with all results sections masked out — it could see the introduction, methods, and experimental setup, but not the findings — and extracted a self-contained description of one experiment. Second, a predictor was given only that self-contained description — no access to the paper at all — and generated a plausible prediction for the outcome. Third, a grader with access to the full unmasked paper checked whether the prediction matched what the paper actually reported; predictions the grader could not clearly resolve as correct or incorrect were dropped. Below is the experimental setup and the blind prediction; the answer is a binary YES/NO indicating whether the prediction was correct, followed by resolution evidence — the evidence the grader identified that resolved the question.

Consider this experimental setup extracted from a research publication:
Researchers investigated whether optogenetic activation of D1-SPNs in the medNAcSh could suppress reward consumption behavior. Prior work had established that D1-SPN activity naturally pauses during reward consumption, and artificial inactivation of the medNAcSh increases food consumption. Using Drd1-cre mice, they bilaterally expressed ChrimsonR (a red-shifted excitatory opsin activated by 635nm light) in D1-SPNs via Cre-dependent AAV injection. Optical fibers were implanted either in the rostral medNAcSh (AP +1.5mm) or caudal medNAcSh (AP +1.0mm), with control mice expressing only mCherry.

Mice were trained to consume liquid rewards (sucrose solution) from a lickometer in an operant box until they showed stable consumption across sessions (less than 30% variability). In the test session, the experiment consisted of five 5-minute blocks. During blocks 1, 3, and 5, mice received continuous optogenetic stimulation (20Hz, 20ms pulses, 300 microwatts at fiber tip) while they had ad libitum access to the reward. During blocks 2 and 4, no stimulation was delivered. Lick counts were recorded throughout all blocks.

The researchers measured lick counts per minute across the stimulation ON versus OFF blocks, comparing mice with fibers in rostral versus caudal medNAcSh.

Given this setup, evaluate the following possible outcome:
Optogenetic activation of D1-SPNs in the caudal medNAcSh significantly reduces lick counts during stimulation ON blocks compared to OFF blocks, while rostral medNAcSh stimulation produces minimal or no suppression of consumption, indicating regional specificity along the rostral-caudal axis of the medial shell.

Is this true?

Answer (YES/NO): NO